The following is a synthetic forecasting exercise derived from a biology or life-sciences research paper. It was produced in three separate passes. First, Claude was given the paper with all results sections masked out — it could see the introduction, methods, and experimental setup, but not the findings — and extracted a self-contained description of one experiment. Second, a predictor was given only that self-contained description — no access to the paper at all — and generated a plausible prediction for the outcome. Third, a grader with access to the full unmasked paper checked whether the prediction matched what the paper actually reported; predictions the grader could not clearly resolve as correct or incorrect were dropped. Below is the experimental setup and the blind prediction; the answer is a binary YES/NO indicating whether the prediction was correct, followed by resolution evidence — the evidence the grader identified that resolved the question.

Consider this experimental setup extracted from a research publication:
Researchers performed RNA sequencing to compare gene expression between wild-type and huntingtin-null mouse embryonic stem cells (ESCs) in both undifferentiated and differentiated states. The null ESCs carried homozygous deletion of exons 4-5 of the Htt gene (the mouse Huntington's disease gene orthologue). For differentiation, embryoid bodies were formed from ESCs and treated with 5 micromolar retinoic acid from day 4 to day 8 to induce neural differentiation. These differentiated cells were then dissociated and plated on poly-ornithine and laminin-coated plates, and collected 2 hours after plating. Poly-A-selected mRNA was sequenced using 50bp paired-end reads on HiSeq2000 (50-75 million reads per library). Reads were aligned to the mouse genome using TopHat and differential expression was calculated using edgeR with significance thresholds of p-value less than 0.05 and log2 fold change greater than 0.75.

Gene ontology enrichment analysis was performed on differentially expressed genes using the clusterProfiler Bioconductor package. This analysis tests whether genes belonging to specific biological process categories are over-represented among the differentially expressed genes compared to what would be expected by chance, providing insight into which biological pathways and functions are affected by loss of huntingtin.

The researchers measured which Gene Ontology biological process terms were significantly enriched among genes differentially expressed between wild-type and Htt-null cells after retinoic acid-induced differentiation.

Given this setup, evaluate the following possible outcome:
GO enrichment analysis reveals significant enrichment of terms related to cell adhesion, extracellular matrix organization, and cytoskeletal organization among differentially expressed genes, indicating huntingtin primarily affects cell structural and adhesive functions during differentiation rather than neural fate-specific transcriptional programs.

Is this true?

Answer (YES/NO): NO